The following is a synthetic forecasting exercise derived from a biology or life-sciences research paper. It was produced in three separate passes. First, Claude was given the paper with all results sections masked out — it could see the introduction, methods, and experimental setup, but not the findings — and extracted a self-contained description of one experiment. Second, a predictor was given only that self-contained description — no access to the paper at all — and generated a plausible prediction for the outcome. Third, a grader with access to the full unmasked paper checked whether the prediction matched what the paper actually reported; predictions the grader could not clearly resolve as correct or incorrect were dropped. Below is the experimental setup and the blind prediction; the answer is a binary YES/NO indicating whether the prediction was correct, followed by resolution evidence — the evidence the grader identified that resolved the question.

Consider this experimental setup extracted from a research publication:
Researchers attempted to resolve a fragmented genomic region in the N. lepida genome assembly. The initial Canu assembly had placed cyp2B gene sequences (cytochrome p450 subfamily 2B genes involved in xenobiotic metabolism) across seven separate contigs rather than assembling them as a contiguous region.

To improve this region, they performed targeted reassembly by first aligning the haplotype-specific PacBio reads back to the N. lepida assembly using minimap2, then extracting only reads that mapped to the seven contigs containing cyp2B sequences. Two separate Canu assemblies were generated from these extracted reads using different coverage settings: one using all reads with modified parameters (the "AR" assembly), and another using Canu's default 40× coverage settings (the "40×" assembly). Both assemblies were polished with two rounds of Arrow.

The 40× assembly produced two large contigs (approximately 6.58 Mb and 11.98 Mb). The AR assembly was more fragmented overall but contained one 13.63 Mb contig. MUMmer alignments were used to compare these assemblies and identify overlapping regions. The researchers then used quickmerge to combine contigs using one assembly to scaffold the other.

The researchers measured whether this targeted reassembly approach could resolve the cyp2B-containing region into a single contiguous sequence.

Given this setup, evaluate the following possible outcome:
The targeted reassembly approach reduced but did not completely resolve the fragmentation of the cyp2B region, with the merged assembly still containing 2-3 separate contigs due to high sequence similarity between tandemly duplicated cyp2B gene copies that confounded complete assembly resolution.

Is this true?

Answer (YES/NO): NO